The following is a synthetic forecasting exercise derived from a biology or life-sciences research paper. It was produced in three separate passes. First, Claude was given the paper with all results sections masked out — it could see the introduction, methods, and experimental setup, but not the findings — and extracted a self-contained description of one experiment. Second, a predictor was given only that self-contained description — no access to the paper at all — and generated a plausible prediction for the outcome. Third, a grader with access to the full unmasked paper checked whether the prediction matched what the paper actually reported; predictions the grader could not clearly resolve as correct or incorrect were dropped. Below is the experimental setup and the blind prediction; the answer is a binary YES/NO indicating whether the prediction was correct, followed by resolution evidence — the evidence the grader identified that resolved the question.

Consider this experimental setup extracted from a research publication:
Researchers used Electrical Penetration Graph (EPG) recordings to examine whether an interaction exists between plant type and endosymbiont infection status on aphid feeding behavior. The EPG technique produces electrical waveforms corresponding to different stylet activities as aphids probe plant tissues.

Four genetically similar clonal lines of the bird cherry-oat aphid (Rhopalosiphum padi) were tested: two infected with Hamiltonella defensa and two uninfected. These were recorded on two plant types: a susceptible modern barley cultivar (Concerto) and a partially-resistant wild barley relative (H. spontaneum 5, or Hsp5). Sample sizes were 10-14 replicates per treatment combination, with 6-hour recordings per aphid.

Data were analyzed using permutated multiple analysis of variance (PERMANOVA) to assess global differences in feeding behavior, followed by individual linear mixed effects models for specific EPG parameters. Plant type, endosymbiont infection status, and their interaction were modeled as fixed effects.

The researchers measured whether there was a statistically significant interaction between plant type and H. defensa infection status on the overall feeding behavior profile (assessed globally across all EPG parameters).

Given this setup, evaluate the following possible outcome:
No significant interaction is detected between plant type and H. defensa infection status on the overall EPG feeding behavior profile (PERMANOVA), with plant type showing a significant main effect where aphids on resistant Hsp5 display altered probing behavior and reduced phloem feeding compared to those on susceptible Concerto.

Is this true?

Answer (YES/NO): NO